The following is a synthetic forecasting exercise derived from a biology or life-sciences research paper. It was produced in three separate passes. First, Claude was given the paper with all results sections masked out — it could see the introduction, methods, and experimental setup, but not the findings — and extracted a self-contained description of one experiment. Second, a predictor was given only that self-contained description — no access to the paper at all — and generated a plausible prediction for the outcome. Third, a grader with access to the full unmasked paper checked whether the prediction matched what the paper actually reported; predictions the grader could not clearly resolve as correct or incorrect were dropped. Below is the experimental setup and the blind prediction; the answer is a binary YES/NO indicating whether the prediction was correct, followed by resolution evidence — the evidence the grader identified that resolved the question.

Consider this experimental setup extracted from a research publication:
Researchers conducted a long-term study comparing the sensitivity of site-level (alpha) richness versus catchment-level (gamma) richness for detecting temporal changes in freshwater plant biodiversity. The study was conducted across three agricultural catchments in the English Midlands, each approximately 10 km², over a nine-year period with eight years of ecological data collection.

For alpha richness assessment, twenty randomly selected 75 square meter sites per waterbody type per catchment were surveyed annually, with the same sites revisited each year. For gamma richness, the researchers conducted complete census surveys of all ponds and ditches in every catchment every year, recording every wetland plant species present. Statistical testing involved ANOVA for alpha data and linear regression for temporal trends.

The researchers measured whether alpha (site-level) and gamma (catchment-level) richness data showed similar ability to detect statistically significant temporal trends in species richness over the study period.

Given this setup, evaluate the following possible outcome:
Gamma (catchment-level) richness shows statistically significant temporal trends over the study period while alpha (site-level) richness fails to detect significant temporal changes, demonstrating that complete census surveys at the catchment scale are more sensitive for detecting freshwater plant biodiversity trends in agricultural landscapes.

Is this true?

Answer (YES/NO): YES